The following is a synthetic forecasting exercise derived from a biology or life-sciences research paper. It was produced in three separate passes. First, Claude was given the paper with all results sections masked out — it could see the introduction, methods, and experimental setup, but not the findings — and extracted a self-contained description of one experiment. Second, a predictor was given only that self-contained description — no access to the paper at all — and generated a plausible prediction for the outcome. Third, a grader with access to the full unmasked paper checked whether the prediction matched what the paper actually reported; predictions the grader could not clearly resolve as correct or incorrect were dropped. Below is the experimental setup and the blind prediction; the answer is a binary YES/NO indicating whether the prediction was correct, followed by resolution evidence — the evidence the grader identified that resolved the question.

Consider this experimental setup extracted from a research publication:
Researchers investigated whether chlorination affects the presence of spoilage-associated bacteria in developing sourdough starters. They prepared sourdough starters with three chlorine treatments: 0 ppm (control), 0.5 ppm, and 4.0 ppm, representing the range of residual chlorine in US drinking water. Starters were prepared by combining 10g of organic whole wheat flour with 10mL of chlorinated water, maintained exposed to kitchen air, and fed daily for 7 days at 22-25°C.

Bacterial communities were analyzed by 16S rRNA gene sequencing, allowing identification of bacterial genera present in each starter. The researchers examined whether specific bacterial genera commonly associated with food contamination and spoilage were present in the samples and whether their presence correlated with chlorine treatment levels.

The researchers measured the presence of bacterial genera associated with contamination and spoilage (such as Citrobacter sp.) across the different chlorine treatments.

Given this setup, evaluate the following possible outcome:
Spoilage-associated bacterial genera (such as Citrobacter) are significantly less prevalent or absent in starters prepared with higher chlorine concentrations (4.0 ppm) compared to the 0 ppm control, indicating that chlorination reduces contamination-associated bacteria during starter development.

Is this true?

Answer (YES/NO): NO